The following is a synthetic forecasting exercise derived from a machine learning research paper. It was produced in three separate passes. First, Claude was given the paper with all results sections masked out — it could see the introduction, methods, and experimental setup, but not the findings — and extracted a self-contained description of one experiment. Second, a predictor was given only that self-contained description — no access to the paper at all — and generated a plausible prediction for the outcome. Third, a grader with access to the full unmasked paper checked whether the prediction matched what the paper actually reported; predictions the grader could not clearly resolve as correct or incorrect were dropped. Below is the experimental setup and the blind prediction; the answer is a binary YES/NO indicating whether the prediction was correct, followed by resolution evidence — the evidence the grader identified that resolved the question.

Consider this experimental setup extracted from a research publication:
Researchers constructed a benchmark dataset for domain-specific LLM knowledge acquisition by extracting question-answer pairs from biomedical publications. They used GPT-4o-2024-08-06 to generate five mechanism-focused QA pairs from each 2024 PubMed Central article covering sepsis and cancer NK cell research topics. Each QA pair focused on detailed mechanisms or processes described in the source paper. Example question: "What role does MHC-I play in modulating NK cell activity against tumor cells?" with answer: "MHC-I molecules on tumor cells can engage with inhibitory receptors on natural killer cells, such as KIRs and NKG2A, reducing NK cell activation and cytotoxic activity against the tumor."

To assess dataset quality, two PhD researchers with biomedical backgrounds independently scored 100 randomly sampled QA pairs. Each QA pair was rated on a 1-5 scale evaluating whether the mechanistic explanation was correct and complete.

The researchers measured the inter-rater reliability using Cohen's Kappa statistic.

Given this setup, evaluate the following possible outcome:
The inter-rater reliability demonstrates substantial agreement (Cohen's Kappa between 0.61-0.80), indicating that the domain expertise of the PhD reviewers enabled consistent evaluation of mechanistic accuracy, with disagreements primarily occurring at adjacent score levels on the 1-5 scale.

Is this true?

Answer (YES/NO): YES